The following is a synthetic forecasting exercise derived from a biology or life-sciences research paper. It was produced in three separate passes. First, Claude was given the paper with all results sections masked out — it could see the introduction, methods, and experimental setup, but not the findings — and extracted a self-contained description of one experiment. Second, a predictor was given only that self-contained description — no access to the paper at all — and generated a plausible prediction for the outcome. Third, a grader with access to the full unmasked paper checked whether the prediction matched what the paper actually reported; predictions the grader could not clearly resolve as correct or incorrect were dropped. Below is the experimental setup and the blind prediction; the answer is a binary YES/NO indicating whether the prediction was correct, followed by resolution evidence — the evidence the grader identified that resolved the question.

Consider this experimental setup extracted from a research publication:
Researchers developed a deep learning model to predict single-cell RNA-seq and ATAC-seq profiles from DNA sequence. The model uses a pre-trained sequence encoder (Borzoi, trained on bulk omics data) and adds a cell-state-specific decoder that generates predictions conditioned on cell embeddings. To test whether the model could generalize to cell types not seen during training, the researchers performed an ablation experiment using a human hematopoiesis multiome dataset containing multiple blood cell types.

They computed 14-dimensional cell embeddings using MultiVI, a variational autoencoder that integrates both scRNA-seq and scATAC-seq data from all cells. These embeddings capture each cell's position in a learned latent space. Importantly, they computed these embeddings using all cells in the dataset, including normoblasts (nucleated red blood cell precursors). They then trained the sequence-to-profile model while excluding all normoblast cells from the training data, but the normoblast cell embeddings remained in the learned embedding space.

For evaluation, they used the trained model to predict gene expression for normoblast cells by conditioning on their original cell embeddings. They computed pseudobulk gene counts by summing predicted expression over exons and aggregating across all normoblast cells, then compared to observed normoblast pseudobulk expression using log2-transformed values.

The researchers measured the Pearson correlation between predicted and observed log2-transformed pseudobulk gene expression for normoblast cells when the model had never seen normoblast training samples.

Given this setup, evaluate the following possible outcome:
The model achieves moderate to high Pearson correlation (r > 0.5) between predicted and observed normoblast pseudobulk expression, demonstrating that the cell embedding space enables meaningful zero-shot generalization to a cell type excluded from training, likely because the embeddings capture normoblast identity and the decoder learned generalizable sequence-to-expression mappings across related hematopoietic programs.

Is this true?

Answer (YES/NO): YES